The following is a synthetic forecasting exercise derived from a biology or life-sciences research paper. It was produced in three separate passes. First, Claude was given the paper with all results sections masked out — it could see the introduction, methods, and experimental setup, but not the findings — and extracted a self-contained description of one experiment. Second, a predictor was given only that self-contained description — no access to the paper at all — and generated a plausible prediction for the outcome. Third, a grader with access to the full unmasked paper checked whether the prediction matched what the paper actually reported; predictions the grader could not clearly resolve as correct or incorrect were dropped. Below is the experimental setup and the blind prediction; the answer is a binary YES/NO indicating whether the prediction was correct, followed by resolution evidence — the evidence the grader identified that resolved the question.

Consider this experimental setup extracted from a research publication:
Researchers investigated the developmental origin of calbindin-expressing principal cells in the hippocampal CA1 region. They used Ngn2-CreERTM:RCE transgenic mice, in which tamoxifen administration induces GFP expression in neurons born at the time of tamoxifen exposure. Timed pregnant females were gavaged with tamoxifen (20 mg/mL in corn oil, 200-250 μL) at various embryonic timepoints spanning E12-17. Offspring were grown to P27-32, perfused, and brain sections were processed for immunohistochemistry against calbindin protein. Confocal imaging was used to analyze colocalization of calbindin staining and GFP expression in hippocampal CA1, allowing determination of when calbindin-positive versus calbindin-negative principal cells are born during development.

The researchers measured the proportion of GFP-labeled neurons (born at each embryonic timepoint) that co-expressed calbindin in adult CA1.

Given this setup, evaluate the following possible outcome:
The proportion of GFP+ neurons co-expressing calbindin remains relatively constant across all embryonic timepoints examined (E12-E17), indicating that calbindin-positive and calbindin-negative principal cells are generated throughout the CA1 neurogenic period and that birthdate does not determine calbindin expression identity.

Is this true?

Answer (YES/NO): NO